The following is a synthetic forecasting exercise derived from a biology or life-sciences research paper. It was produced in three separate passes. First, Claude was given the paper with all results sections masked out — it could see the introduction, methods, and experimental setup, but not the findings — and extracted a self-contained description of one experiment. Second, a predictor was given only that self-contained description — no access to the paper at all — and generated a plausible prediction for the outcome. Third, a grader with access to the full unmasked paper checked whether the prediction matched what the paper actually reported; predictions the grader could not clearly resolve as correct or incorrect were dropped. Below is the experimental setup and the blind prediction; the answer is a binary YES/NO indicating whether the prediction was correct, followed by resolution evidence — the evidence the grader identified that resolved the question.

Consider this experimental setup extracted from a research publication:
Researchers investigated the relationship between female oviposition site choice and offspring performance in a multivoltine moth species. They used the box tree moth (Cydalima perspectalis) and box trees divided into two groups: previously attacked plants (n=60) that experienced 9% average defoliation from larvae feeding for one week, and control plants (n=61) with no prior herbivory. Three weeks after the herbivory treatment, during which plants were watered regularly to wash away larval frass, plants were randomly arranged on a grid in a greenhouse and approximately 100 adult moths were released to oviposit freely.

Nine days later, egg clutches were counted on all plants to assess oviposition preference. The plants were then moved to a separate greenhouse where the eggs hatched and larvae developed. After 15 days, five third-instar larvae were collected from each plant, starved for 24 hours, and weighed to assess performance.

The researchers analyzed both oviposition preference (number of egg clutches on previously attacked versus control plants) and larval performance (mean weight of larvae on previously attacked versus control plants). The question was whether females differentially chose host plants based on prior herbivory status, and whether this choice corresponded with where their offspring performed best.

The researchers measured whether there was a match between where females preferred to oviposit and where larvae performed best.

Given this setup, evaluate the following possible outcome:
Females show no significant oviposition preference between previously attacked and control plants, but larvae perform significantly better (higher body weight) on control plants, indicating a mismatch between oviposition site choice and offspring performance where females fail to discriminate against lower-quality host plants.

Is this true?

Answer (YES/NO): YES